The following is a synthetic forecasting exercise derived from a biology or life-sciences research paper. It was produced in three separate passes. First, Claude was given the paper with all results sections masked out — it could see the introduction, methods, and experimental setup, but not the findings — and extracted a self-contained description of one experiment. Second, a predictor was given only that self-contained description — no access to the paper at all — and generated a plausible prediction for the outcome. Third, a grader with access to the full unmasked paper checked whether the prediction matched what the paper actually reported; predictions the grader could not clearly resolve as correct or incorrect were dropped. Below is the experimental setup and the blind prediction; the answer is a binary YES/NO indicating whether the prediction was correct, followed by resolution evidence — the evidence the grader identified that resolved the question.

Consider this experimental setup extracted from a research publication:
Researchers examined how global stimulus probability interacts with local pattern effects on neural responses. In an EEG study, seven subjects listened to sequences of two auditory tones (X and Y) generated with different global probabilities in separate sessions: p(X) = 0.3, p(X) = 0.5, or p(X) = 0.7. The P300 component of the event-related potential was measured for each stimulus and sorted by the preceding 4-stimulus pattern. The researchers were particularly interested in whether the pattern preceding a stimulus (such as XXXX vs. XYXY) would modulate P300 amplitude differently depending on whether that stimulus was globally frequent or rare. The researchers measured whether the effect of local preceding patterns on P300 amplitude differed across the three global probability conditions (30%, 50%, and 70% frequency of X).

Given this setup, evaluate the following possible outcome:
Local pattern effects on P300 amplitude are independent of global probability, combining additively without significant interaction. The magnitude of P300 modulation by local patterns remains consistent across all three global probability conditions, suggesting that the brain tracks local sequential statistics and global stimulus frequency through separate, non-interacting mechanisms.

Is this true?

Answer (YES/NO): NO